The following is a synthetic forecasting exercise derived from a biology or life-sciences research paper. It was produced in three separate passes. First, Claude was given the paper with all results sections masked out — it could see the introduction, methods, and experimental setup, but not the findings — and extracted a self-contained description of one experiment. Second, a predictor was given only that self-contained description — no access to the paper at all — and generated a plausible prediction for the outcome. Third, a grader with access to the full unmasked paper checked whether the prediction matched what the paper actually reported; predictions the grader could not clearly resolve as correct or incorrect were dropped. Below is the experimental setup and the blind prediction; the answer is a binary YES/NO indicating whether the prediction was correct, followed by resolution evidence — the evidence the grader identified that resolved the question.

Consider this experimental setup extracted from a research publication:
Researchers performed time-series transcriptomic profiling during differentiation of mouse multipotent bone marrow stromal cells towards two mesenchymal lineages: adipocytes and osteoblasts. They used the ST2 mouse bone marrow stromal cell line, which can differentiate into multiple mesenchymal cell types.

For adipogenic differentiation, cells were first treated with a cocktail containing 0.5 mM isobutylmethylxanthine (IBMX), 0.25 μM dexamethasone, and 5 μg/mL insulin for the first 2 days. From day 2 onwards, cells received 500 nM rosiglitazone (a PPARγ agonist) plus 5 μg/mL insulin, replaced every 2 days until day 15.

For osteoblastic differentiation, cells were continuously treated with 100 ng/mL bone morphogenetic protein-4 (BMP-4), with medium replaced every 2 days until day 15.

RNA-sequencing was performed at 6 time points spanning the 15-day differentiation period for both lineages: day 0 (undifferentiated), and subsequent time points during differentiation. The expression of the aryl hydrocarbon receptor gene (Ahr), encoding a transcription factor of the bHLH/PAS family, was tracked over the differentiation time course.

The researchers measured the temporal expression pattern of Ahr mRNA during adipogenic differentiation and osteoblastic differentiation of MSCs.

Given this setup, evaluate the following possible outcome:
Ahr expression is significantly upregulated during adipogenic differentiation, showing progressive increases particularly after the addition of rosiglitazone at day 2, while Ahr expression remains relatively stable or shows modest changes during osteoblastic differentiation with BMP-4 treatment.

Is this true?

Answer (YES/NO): NO